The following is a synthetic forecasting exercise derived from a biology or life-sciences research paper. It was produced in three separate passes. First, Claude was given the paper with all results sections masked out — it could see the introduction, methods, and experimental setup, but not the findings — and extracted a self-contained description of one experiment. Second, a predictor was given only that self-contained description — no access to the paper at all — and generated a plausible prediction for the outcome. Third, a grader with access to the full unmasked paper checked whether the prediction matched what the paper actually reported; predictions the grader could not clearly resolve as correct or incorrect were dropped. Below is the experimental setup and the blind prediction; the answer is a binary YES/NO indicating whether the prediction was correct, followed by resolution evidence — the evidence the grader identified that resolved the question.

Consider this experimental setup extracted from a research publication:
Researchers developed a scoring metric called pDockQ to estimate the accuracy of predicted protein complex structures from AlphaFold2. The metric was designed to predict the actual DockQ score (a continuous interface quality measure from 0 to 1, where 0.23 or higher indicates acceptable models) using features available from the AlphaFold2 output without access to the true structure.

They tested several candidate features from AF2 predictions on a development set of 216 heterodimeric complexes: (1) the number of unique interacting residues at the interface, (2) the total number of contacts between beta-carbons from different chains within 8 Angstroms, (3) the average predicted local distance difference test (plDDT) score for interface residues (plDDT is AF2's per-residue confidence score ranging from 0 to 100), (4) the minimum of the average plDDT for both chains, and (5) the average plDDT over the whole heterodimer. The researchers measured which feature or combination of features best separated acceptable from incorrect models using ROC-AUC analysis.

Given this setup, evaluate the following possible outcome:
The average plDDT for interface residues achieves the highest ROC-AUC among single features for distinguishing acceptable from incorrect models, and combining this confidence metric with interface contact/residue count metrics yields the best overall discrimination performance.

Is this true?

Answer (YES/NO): NO